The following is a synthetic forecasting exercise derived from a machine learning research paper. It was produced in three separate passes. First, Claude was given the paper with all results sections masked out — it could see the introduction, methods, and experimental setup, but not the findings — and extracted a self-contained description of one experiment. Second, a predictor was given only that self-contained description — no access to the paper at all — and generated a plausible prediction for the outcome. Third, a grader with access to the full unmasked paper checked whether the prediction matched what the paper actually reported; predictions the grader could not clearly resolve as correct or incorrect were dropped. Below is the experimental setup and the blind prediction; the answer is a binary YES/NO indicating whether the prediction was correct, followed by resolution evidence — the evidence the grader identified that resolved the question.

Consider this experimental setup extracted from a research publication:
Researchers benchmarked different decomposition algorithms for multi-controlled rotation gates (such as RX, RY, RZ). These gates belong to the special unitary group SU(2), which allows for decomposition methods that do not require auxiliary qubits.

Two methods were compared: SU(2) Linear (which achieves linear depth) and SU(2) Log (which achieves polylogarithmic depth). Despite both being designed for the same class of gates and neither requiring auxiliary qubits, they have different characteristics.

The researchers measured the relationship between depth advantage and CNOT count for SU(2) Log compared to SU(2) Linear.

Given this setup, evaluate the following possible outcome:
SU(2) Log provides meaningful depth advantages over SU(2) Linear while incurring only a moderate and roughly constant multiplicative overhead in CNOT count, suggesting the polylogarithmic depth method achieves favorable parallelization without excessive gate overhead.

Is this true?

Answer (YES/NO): NO